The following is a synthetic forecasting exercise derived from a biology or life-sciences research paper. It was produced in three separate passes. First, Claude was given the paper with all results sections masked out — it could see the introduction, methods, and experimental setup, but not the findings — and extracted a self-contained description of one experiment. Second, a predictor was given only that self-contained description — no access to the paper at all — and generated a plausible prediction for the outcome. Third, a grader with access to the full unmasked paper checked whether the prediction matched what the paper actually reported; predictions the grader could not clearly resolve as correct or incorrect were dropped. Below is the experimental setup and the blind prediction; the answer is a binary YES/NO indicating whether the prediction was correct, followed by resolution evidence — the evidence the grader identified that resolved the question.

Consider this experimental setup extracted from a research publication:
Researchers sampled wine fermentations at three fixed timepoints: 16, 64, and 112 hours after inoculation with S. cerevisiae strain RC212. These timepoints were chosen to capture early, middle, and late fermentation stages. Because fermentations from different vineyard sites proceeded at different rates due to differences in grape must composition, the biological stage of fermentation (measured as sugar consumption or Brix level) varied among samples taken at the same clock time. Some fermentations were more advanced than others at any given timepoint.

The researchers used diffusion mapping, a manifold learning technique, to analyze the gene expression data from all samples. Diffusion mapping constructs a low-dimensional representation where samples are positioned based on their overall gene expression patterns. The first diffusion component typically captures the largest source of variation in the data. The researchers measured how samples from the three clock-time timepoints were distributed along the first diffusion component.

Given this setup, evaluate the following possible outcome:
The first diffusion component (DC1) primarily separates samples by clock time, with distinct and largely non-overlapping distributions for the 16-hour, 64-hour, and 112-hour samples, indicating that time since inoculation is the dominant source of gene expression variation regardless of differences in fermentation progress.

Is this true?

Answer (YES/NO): NO